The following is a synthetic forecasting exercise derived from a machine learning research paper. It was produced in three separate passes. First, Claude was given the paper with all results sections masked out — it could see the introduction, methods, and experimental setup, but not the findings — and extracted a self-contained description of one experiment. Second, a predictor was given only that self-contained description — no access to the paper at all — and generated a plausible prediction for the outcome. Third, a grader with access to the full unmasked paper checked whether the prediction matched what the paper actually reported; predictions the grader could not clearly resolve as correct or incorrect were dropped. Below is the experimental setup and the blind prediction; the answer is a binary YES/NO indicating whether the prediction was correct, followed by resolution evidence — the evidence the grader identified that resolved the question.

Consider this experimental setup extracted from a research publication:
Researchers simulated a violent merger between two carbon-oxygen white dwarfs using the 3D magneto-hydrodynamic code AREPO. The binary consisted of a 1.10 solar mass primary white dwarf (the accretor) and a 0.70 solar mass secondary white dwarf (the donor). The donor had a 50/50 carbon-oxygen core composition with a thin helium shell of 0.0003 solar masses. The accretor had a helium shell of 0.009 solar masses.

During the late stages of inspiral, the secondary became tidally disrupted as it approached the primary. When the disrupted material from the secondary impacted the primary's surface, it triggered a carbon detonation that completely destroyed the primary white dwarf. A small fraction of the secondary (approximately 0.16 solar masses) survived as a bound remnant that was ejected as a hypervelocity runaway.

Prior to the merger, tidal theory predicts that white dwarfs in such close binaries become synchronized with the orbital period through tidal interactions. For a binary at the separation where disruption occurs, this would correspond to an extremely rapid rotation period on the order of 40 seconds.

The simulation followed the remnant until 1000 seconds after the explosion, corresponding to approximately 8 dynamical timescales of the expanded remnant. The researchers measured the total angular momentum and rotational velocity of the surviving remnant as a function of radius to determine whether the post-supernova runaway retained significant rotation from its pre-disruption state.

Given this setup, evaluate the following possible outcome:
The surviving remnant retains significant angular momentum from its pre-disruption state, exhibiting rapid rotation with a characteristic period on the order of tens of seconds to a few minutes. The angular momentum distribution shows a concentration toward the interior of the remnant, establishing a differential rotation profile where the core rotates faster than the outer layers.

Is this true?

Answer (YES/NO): NO